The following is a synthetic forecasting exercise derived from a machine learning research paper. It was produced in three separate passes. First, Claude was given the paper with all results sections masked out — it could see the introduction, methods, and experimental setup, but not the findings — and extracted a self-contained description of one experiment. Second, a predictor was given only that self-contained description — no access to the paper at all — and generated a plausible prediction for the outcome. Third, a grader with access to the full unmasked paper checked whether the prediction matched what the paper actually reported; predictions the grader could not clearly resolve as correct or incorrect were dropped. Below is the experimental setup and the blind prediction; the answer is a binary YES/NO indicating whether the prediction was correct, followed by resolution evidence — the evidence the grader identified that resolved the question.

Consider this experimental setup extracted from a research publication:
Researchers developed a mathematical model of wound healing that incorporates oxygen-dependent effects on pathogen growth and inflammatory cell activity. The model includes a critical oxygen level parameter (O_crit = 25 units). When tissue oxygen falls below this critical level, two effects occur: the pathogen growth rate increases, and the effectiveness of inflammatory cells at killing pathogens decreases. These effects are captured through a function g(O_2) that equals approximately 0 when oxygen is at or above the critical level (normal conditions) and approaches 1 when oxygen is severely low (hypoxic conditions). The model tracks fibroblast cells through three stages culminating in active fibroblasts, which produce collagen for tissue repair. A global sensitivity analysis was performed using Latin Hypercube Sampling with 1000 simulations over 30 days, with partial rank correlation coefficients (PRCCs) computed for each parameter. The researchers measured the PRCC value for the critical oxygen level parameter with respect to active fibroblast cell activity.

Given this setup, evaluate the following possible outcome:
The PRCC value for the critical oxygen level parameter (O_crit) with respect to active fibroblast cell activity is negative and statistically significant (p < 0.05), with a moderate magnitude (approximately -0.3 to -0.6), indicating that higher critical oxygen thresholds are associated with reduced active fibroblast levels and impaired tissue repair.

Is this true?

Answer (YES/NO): NO